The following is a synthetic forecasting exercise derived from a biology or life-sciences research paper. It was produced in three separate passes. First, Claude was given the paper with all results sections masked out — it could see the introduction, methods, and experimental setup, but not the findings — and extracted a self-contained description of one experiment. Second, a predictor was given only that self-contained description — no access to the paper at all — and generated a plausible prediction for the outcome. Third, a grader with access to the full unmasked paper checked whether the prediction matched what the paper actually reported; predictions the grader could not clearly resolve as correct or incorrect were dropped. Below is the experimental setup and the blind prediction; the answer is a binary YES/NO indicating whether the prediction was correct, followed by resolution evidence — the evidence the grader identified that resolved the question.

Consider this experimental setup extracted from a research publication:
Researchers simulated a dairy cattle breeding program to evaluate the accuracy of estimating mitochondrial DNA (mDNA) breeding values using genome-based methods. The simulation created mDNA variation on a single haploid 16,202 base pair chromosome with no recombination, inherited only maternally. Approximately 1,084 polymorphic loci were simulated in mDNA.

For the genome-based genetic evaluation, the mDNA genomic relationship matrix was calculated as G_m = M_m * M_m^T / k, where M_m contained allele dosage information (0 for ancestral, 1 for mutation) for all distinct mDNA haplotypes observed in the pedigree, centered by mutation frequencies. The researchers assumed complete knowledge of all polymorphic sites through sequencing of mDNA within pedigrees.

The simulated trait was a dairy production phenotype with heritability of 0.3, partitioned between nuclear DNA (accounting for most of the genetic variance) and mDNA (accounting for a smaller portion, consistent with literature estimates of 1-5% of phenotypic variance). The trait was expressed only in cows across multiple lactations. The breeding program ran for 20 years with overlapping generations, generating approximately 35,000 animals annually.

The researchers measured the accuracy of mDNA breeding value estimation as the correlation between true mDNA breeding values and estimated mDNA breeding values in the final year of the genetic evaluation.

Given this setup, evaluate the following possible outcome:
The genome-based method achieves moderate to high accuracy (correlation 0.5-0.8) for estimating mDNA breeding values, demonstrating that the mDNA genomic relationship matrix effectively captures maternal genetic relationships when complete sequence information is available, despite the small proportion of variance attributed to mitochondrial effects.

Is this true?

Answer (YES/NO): NO